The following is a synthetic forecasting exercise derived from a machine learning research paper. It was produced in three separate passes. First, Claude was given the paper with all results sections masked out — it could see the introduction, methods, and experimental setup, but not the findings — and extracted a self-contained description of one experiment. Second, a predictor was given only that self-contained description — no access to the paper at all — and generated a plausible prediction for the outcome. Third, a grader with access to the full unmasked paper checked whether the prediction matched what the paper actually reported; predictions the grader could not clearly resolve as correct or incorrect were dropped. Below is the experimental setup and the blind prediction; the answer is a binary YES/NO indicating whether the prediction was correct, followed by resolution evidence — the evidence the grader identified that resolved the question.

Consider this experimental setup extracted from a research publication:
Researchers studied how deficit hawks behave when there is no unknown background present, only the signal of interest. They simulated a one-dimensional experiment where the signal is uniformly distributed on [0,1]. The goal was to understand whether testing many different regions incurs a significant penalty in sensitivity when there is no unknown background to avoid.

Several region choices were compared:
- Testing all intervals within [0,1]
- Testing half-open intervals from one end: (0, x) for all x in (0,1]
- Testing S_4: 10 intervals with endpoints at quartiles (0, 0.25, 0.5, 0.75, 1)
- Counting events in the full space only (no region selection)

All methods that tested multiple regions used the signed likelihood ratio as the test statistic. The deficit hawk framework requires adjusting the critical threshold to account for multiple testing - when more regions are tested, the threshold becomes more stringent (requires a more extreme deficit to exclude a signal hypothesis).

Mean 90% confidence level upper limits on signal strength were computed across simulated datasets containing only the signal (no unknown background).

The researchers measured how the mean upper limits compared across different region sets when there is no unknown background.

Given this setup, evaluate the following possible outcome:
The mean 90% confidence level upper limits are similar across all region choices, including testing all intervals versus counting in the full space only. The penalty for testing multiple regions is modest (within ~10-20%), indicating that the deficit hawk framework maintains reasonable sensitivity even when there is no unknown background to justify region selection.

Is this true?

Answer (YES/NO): YES